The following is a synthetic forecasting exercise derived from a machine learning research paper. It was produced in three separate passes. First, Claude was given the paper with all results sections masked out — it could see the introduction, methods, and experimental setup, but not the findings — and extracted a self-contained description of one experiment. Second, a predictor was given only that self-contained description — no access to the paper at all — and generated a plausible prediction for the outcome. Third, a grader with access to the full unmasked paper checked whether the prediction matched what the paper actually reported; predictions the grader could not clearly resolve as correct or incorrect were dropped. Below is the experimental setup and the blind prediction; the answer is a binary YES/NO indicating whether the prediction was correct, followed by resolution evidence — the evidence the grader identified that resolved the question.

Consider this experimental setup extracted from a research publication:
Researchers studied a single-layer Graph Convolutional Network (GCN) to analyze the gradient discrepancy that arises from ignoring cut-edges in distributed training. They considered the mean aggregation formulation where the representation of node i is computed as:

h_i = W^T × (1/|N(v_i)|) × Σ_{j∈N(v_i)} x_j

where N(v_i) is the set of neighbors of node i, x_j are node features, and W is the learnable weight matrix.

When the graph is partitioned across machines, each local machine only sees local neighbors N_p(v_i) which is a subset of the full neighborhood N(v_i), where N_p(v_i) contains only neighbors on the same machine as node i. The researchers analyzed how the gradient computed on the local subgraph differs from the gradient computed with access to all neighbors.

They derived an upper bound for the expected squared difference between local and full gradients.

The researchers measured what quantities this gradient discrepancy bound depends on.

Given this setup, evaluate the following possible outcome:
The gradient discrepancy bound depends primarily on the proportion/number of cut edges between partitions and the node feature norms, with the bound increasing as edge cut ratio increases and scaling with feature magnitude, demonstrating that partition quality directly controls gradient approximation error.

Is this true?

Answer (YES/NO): NO